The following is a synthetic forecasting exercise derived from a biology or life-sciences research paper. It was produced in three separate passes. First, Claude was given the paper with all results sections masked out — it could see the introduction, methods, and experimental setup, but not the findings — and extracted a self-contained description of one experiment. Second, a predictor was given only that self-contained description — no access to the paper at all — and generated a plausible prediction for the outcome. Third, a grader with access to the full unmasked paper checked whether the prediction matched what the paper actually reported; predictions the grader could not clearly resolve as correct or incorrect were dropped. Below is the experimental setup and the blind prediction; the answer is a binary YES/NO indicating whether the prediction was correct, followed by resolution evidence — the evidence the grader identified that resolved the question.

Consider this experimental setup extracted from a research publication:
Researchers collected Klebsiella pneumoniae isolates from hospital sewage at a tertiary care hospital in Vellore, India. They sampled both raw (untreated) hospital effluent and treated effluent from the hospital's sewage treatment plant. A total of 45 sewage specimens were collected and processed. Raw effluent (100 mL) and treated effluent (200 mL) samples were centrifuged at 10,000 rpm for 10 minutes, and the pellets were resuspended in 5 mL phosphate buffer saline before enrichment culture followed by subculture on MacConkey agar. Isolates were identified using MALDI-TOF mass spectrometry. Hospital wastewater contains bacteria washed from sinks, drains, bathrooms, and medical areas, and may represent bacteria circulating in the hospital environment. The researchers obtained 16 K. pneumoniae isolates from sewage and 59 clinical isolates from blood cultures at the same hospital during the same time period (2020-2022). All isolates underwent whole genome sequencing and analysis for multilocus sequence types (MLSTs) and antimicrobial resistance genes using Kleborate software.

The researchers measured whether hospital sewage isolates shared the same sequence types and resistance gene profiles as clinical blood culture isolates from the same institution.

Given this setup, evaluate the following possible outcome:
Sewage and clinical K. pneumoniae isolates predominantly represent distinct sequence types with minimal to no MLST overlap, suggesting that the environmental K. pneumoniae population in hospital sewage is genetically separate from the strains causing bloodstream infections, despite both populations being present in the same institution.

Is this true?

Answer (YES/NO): NO